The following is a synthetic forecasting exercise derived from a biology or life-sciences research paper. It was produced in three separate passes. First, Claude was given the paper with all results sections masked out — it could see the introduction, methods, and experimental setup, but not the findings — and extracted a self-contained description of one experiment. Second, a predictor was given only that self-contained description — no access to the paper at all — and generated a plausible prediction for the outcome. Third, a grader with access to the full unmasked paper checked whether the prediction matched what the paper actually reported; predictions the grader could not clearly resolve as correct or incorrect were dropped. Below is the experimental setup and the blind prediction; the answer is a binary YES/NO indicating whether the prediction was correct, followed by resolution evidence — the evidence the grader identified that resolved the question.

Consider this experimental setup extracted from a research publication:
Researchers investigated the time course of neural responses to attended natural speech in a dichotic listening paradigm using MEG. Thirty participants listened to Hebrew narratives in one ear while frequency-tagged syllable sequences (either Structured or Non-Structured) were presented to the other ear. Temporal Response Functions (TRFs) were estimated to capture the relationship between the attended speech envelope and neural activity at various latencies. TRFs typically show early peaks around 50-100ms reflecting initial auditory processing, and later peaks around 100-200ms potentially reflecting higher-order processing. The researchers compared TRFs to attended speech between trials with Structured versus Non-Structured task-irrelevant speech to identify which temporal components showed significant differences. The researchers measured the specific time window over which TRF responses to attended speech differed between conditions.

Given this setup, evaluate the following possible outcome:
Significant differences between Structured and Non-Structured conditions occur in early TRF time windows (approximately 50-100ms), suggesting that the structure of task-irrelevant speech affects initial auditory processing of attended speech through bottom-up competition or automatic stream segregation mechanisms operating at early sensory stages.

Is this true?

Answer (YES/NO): NO